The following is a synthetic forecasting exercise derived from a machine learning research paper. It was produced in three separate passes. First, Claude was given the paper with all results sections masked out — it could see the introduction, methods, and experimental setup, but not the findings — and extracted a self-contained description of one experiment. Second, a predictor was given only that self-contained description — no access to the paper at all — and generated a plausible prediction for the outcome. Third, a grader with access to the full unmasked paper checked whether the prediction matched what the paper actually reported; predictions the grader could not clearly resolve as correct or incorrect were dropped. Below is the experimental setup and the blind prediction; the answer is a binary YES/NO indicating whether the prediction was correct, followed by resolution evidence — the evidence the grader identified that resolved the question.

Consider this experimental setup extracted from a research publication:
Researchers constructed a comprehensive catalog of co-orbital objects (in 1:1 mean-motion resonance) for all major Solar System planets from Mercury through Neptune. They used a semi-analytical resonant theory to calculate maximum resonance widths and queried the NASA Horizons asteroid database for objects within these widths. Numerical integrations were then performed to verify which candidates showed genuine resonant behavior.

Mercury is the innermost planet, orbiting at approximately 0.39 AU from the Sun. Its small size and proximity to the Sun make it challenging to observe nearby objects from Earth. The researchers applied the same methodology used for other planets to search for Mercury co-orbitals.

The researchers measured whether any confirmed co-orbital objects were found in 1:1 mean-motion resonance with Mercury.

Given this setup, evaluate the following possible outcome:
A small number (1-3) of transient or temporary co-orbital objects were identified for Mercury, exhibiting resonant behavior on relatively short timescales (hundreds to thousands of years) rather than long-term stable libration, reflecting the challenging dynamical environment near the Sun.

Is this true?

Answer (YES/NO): NO